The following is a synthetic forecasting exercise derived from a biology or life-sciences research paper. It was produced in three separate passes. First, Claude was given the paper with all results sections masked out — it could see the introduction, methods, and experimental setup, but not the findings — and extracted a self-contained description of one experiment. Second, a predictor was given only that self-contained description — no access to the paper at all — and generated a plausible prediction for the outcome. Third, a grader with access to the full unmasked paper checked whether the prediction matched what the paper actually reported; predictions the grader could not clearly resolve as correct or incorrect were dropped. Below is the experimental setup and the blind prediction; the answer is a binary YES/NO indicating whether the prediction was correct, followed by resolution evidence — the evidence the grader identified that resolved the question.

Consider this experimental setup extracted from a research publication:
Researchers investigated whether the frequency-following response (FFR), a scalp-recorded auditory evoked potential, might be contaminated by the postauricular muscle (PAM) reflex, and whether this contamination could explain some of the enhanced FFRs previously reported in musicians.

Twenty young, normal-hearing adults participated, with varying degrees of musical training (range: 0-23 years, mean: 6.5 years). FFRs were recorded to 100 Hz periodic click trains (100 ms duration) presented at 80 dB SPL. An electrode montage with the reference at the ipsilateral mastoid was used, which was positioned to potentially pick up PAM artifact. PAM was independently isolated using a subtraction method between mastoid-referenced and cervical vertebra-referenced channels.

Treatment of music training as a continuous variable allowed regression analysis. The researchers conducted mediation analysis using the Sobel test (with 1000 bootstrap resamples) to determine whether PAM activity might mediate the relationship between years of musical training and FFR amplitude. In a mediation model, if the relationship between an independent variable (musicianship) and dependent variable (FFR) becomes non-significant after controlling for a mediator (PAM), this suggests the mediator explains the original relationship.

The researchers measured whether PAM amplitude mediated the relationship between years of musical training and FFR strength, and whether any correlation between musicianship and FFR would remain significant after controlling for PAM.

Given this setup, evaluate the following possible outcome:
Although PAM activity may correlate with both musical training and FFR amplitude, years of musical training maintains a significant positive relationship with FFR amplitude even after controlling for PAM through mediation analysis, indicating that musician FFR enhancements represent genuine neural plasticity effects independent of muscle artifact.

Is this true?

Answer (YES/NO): YES